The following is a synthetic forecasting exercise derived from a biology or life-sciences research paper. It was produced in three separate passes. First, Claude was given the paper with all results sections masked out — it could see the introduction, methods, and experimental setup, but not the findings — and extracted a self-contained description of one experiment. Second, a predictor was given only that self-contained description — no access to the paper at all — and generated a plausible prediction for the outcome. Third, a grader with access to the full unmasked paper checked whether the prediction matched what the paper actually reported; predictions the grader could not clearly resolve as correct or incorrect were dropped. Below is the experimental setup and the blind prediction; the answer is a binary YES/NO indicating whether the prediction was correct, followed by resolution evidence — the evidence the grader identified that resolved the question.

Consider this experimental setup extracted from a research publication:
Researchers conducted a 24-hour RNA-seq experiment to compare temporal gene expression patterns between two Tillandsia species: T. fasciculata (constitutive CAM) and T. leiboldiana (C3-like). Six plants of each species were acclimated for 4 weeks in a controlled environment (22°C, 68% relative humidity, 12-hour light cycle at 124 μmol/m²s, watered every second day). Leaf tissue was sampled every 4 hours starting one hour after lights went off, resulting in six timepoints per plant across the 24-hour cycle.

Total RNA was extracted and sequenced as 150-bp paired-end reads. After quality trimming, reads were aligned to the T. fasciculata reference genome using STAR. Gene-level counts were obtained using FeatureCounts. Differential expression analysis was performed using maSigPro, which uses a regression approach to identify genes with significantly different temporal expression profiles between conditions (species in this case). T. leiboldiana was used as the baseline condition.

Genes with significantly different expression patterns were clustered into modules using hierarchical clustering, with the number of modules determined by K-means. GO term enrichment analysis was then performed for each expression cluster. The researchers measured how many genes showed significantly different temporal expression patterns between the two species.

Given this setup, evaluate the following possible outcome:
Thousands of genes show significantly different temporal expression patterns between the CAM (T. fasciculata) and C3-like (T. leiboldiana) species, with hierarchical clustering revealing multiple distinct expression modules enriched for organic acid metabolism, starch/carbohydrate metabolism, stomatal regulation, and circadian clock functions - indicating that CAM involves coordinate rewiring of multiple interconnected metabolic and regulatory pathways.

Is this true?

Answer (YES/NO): NO